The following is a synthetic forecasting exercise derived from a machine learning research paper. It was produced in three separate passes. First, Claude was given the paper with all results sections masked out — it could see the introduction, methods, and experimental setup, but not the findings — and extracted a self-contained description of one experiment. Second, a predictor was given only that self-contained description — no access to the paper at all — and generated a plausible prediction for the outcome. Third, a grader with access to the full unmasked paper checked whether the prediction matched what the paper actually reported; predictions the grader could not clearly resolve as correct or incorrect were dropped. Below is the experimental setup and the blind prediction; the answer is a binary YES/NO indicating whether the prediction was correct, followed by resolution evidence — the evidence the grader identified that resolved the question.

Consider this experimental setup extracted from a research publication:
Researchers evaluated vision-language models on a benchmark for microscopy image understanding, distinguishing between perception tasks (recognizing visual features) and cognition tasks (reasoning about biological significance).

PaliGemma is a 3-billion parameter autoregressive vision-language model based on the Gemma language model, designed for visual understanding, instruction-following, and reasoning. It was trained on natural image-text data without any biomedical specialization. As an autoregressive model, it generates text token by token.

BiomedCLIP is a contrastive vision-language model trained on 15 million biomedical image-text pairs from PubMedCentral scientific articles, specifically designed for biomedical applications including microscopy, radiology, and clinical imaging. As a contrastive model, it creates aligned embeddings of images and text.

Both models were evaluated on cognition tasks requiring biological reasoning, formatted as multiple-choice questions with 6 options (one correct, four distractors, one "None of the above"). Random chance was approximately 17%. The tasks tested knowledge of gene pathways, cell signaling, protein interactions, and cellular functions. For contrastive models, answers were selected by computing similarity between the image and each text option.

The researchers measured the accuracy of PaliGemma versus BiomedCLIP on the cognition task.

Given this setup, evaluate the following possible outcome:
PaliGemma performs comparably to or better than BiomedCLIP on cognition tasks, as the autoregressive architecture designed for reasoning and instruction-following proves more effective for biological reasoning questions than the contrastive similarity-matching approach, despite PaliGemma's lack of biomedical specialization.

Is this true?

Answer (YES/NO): NO